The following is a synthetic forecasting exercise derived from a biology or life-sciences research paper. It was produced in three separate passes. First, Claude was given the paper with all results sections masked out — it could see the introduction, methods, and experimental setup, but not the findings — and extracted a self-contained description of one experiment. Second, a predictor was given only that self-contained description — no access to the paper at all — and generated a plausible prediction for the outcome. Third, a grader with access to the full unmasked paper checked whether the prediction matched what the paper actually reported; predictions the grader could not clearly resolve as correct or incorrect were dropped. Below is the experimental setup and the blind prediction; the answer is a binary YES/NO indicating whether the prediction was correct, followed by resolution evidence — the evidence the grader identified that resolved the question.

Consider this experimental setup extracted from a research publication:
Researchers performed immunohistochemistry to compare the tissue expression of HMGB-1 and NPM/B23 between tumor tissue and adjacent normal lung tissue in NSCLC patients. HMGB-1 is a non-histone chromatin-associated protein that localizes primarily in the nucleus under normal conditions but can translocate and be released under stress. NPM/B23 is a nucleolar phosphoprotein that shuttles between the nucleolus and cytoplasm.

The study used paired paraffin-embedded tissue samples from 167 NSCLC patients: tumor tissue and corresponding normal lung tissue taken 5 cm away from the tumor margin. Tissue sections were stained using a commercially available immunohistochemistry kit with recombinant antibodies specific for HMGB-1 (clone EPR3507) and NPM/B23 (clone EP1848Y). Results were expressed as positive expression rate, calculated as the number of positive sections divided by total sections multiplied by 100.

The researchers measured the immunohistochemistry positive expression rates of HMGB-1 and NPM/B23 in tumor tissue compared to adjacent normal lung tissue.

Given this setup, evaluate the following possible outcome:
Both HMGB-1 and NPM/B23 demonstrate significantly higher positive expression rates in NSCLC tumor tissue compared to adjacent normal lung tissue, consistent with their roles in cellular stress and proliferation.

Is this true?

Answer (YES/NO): NO